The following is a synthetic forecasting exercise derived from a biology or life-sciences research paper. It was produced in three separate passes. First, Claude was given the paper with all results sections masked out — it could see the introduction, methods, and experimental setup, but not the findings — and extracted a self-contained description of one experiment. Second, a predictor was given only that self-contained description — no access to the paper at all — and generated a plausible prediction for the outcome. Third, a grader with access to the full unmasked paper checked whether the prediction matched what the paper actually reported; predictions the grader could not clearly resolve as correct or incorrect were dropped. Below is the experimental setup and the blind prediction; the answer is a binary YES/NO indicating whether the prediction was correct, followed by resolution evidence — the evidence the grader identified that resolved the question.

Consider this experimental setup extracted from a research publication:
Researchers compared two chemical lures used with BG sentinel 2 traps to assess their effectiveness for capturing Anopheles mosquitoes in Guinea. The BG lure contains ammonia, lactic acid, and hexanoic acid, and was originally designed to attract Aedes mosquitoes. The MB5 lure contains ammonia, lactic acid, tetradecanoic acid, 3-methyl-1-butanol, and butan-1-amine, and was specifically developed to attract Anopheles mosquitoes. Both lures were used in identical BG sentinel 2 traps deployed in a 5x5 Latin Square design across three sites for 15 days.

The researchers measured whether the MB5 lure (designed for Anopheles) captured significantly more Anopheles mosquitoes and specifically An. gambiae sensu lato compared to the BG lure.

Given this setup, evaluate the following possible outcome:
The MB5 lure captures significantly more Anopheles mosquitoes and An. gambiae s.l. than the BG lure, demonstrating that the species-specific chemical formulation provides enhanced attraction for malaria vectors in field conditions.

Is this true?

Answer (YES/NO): NO